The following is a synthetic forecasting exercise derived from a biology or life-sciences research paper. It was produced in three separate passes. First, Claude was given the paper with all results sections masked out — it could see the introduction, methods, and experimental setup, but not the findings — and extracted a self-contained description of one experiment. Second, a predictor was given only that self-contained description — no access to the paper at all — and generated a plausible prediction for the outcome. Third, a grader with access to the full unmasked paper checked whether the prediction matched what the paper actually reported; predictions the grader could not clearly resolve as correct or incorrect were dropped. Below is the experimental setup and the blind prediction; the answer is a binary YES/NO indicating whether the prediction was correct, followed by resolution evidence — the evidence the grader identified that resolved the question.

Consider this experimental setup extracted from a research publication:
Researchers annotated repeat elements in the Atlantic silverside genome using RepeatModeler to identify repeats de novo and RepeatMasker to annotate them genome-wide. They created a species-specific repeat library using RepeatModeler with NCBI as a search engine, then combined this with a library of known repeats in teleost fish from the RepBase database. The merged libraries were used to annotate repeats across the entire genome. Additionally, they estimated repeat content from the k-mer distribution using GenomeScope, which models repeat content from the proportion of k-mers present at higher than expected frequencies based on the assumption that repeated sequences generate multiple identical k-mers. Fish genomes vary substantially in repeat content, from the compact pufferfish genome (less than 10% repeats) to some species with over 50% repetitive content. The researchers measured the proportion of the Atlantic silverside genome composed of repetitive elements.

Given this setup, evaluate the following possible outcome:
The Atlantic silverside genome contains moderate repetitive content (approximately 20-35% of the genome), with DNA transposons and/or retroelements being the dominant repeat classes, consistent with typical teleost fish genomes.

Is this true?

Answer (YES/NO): NO